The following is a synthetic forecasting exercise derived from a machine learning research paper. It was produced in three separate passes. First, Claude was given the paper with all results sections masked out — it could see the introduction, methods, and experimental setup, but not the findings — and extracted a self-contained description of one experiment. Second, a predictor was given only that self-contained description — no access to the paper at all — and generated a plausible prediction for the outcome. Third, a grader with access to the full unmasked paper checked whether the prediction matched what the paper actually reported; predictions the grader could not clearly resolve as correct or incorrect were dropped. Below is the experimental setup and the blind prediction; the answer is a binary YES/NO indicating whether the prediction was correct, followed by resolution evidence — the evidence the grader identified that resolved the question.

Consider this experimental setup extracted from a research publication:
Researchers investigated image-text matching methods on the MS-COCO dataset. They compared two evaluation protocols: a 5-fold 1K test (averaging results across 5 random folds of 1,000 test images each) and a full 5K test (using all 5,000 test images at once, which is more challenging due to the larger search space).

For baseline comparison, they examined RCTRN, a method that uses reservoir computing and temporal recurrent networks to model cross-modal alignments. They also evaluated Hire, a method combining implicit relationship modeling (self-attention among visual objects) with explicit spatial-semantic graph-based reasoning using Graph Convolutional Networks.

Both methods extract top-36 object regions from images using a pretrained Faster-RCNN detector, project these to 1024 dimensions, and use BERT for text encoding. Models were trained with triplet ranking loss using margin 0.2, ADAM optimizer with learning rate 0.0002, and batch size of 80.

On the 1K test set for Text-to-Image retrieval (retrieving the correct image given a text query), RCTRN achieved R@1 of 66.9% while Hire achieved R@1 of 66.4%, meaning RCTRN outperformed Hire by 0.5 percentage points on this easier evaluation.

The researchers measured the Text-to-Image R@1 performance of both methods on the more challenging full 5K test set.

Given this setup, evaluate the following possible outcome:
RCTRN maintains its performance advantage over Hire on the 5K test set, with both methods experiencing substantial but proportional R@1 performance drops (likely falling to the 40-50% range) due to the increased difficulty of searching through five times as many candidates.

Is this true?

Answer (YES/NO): NO